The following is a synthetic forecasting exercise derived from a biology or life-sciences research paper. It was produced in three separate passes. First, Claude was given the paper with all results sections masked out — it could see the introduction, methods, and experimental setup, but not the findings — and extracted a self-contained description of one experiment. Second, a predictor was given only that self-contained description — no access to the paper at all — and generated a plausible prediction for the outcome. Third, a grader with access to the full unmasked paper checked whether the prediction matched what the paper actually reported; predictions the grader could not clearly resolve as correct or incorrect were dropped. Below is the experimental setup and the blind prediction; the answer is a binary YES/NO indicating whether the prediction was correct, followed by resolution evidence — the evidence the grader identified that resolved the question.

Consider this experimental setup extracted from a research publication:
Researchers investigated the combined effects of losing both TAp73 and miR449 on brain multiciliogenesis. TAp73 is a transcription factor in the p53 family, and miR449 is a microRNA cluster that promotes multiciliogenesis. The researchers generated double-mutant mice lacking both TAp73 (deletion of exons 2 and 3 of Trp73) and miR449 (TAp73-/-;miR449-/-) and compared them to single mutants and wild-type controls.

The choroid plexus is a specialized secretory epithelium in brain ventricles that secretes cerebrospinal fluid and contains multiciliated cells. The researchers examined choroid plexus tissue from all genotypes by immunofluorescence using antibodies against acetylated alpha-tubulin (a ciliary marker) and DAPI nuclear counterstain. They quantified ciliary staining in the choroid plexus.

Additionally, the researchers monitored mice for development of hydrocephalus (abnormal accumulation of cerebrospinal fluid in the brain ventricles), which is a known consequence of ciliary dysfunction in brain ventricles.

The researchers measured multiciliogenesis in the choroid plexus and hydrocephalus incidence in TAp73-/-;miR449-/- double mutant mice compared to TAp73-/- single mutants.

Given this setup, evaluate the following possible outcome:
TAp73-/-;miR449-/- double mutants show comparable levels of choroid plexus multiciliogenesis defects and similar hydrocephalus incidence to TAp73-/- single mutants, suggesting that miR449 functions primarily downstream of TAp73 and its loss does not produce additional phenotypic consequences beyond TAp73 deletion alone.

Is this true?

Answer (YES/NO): NO